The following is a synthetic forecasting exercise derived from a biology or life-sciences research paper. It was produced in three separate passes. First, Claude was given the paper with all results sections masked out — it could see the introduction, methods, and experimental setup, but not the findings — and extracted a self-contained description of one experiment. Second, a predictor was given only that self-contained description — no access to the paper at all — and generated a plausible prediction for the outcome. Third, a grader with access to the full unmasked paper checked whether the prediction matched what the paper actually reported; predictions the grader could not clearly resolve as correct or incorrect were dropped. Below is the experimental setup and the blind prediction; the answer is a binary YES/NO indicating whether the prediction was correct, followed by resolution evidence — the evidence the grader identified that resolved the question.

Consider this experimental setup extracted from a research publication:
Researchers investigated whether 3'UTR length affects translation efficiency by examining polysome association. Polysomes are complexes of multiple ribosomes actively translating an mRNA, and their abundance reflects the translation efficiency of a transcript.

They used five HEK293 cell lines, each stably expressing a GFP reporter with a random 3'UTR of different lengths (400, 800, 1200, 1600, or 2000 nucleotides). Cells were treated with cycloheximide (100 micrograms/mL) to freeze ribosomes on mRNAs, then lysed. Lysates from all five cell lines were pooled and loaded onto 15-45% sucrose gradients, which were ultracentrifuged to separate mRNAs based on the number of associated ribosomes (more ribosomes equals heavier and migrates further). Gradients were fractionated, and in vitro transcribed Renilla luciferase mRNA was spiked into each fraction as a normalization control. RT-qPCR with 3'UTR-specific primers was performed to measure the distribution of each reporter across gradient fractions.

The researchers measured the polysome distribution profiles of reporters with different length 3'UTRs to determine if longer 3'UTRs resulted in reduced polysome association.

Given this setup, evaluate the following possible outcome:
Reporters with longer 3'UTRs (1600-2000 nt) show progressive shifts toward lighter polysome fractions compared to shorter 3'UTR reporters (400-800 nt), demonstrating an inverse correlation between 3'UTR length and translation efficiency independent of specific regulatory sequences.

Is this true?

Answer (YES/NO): NO